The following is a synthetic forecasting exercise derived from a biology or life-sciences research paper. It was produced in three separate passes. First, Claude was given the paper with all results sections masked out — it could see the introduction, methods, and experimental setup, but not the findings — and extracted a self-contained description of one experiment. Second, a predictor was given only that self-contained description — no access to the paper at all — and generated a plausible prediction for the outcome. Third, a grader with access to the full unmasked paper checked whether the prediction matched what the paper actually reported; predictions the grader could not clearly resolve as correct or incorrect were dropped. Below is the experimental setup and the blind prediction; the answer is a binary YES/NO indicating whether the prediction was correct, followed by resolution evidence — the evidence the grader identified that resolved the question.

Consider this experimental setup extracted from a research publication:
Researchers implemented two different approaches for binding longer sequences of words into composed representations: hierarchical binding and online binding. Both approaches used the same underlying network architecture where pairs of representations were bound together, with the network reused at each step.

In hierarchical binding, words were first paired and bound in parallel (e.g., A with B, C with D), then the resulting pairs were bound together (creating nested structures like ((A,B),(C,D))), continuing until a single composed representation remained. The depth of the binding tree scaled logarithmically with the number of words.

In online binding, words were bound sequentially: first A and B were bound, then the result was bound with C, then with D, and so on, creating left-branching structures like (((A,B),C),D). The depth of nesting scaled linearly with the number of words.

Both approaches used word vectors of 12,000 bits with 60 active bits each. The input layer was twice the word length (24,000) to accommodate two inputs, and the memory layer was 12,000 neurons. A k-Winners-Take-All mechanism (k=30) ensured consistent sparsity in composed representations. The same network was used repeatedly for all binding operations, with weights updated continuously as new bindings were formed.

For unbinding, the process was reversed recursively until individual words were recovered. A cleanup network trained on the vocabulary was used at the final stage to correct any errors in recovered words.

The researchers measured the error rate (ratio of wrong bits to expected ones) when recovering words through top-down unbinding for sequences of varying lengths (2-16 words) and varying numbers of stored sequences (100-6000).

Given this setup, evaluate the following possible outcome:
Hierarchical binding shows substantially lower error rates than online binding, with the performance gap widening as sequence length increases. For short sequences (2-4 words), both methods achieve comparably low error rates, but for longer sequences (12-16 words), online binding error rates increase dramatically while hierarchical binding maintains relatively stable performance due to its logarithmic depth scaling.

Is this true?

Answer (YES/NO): NO